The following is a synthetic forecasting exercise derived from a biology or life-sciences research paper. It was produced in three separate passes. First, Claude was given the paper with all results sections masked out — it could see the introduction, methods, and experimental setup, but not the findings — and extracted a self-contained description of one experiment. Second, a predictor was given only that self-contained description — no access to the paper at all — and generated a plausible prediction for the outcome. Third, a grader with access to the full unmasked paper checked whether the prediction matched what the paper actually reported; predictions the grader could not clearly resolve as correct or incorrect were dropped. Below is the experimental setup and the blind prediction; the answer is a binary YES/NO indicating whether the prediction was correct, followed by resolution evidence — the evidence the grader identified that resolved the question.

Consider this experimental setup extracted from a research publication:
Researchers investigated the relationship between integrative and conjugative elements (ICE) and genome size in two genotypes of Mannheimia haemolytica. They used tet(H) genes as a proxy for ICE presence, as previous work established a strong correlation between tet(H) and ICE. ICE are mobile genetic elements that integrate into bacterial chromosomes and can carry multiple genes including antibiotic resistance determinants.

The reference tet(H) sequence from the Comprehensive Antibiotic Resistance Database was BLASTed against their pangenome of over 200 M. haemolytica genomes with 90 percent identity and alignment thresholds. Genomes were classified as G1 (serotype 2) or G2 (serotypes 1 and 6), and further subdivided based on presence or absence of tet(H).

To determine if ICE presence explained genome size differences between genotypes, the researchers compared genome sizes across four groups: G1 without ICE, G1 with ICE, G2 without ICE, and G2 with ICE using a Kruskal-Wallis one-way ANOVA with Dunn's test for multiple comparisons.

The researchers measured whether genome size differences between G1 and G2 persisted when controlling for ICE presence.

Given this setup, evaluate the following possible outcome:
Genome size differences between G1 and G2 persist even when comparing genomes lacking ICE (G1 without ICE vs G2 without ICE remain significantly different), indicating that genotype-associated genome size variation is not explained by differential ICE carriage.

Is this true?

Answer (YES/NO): YES